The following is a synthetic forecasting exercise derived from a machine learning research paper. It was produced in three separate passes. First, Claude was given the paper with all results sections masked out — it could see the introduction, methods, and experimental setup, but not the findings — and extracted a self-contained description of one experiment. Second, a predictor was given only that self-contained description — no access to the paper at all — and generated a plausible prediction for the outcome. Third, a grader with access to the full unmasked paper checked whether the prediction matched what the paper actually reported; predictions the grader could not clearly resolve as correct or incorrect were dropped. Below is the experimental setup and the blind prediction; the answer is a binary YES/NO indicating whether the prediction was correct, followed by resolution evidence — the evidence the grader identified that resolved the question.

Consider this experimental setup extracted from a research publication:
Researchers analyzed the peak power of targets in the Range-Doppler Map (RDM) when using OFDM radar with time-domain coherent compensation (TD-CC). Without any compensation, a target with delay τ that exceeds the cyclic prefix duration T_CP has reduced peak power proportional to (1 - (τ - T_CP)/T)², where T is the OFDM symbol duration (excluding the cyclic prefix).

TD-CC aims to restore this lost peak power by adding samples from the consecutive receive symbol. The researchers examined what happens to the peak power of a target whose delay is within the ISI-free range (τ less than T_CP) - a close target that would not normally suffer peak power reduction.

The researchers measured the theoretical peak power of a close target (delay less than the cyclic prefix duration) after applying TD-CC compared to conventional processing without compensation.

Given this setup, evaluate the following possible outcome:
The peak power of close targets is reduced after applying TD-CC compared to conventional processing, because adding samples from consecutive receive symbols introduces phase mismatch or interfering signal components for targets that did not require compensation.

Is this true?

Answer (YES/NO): NO